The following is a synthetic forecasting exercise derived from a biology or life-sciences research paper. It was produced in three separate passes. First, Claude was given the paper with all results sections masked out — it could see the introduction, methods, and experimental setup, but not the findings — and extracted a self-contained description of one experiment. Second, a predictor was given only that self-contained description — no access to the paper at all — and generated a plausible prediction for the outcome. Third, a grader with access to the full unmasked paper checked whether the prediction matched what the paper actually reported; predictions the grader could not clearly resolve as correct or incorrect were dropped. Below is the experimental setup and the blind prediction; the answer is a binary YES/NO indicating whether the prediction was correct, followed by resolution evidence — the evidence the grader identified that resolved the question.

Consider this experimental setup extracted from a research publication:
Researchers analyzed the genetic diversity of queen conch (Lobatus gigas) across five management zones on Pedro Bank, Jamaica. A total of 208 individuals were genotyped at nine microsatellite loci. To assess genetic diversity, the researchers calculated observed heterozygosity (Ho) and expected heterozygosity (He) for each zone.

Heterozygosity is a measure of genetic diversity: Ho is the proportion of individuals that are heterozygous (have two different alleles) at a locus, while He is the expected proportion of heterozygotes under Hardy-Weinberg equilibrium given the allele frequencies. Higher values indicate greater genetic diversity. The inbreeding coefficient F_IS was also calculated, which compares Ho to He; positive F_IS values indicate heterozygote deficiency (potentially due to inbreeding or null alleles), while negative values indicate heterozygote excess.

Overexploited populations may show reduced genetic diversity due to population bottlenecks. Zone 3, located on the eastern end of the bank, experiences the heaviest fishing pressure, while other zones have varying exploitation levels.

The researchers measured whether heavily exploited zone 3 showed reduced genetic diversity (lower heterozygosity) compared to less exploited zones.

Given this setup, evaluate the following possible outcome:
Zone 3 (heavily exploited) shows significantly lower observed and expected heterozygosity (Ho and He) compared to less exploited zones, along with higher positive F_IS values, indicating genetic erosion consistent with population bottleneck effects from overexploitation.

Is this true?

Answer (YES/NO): NO